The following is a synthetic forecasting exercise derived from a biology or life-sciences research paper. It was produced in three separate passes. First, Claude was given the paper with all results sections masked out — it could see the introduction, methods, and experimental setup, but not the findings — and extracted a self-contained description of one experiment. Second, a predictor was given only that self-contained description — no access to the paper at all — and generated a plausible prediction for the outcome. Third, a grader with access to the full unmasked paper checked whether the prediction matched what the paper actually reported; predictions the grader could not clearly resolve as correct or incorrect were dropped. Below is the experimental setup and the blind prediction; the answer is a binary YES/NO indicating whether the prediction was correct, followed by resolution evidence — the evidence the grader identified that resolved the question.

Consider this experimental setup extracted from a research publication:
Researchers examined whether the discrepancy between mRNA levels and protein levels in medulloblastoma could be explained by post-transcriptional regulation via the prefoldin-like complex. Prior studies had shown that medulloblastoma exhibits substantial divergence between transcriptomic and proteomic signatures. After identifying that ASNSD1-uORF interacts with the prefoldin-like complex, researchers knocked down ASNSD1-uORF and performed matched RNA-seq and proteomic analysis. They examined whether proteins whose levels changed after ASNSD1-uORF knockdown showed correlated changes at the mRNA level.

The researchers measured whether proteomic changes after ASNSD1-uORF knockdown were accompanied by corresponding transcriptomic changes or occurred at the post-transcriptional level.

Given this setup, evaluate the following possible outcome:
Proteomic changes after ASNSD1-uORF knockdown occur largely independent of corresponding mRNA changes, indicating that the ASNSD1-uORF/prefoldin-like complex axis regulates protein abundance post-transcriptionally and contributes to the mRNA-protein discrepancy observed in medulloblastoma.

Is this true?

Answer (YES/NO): YES